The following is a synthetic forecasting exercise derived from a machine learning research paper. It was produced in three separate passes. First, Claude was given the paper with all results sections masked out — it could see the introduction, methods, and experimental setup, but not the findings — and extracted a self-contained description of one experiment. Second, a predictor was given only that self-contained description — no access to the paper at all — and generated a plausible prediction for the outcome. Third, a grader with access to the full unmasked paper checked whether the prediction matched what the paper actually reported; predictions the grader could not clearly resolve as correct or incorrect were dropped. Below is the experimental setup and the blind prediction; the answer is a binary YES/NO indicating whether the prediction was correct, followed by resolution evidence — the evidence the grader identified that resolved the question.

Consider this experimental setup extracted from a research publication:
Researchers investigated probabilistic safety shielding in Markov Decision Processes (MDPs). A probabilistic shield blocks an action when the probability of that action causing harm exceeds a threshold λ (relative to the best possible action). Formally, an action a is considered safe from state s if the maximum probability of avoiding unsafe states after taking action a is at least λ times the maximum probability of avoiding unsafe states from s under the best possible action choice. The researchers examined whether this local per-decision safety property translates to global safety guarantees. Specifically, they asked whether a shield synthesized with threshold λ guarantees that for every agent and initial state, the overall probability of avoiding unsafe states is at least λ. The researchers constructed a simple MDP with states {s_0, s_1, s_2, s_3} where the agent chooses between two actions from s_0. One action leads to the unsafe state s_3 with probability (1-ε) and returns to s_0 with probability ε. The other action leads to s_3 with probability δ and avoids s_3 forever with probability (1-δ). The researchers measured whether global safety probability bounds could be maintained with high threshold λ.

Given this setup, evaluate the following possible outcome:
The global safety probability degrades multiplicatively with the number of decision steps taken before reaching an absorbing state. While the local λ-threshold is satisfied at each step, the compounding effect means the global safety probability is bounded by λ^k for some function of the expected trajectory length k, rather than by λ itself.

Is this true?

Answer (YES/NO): NO